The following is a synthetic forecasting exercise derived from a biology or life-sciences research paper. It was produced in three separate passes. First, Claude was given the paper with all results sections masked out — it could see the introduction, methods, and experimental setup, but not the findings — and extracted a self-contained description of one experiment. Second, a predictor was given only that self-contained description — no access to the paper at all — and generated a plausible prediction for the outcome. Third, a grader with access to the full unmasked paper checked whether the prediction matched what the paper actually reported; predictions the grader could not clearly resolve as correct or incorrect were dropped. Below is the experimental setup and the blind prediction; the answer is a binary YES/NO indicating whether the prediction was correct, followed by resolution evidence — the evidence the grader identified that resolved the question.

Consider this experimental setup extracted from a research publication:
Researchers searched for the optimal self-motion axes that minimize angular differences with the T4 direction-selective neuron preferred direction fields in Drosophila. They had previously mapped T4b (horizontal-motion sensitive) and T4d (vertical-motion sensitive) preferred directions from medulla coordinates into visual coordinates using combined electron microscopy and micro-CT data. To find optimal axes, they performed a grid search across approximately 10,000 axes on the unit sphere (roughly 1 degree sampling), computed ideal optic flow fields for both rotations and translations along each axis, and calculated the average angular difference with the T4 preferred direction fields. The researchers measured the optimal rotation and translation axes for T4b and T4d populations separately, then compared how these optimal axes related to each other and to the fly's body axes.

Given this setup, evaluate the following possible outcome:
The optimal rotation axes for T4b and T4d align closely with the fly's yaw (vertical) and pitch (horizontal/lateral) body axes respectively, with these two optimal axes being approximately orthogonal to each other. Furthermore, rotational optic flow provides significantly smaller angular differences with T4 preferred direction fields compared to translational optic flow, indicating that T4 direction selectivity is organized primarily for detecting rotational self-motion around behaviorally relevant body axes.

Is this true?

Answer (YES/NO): NO